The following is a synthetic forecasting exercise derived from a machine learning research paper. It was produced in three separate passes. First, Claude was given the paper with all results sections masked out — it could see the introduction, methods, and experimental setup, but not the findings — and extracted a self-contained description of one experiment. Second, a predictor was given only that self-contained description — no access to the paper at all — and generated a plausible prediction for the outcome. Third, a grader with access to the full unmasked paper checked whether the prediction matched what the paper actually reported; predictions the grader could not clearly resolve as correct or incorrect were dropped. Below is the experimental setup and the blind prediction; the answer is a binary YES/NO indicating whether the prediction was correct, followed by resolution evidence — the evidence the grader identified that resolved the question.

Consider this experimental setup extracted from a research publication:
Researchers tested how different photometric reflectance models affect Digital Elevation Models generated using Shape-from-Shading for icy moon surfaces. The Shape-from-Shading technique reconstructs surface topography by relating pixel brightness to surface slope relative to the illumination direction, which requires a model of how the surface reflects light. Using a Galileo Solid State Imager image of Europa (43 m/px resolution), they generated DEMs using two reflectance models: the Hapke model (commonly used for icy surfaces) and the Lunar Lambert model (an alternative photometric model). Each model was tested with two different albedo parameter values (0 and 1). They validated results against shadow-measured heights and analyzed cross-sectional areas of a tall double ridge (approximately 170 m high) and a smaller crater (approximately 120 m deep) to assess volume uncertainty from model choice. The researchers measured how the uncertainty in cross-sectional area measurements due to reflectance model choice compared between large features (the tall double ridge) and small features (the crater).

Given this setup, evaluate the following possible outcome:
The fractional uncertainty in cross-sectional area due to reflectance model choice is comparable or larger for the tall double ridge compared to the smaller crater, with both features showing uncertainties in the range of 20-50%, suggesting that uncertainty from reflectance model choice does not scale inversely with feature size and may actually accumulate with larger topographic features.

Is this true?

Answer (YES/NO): NO